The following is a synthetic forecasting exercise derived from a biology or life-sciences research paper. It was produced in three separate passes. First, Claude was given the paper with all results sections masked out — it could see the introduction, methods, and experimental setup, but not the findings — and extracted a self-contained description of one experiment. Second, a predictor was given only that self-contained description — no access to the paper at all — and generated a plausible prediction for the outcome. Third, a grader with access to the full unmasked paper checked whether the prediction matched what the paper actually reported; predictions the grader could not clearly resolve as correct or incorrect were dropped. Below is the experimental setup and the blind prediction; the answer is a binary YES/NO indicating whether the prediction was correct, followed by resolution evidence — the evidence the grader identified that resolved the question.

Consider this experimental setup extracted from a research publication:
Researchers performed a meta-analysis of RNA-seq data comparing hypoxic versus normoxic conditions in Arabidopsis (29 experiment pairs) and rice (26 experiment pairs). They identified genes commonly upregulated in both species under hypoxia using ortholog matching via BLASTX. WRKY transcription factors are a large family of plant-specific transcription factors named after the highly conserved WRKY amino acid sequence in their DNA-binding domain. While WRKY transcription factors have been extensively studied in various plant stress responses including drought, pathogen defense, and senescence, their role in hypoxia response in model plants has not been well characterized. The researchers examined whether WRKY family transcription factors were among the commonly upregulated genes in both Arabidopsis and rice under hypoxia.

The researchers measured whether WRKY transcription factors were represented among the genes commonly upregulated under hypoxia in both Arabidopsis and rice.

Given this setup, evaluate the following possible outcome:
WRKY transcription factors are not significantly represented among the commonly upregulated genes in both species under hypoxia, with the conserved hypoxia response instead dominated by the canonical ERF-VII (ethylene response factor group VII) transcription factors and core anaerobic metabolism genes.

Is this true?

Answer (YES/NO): NO